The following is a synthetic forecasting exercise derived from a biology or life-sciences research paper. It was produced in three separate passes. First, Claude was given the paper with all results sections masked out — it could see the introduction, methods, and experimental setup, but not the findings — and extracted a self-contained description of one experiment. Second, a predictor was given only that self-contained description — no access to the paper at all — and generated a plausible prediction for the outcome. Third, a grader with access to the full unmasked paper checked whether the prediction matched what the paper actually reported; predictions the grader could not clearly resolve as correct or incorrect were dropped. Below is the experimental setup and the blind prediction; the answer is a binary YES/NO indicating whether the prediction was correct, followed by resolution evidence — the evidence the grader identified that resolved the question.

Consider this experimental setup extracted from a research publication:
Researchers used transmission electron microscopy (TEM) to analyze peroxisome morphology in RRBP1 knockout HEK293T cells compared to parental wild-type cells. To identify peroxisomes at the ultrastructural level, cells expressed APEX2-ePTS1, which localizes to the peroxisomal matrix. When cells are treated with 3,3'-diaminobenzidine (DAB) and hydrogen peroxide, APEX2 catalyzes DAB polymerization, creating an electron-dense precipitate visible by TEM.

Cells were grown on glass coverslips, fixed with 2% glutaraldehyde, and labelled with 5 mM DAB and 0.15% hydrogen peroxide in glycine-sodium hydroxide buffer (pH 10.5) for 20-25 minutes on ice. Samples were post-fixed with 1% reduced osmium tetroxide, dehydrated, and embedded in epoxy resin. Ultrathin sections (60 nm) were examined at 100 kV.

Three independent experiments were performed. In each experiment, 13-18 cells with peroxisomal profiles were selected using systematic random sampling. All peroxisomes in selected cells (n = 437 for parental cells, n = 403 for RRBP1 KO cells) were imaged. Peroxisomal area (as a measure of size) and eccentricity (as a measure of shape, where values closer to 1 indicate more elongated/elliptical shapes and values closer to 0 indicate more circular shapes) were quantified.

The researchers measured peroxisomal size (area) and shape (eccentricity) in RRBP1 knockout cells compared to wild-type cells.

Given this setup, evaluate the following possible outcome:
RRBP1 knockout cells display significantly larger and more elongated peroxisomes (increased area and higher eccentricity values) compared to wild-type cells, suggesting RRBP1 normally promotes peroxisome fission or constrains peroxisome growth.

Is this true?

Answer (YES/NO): NO